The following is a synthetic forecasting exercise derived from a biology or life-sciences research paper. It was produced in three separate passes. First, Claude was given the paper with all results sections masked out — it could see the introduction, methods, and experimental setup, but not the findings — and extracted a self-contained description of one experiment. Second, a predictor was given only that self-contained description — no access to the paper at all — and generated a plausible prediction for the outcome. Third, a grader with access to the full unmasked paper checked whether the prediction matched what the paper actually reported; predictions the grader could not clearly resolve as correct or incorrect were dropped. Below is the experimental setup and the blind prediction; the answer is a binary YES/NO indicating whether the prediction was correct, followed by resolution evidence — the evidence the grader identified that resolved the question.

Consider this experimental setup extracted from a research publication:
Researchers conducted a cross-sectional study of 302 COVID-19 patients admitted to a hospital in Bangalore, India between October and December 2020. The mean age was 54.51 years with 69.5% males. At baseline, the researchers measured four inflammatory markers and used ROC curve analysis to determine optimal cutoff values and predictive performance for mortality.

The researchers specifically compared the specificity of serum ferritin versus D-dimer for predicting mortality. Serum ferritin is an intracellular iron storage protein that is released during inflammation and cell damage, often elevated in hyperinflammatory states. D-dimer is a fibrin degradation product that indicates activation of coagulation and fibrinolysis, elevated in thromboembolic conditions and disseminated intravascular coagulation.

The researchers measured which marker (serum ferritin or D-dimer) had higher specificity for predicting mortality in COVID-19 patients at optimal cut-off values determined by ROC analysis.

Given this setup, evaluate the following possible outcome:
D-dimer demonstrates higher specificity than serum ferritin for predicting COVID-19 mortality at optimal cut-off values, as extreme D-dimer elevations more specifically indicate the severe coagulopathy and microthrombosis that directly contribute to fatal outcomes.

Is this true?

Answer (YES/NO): NO